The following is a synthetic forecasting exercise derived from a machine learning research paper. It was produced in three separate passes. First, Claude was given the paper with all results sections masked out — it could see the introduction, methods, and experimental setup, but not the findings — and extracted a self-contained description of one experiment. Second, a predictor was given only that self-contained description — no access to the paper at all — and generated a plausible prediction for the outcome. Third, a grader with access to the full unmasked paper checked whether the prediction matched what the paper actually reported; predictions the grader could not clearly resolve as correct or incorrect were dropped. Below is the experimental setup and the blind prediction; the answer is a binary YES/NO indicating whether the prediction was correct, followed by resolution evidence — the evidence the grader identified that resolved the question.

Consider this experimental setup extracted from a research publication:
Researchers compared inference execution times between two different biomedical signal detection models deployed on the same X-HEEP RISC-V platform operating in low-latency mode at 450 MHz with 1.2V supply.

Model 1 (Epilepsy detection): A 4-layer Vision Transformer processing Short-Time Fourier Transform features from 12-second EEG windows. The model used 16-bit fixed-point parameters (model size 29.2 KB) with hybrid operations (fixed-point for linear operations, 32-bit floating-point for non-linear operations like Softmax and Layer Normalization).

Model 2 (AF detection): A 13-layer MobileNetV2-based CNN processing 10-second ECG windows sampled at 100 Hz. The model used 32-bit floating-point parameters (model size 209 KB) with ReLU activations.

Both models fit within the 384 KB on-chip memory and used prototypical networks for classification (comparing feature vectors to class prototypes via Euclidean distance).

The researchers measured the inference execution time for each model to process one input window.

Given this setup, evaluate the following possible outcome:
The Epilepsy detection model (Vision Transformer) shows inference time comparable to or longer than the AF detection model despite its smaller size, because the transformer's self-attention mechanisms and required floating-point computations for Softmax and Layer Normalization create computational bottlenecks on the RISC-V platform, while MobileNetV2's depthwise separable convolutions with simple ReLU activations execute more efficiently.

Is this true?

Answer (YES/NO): YES